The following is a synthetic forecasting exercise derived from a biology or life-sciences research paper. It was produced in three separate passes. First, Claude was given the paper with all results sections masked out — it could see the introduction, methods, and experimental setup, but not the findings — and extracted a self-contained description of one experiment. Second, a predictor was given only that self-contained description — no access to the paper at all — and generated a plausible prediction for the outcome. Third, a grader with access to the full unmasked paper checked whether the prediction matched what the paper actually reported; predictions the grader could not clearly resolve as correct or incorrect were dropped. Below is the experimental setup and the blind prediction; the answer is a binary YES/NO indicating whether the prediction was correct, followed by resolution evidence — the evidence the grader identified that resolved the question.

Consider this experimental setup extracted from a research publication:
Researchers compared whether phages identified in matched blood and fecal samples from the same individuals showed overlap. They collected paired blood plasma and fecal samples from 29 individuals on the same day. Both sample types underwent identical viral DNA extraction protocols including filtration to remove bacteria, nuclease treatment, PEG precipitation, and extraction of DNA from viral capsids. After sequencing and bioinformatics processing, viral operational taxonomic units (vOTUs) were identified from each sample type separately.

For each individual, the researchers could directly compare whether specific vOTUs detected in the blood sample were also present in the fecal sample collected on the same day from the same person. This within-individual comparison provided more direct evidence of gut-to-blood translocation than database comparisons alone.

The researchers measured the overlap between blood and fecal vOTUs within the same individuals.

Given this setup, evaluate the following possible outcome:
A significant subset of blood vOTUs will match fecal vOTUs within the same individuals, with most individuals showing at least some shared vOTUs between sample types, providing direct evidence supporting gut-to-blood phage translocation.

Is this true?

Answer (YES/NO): NO